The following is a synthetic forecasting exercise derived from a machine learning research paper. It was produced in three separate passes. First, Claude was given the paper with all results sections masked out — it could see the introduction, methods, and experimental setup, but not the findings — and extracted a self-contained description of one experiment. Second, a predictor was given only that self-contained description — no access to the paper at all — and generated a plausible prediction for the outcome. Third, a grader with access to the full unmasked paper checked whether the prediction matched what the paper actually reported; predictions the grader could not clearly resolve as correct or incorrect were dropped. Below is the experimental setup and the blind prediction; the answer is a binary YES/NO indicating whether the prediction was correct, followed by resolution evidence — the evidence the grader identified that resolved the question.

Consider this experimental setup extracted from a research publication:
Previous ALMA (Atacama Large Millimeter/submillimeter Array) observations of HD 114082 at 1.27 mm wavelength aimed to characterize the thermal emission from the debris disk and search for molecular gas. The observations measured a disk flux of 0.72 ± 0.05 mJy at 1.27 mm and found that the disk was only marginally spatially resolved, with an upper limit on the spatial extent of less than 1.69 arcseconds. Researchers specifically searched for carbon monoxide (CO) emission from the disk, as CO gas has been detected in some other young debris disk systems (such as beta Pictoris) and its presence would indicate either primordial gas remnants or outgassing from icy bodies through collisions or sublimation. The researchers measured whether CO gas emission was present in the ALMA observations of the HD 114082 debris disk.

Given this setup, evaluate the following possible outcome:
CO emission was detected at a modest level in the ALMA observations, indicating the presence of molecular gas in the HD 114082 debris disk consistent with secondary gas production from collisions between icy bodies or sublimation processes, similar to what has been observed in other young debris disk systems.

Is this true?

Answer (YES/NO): NO